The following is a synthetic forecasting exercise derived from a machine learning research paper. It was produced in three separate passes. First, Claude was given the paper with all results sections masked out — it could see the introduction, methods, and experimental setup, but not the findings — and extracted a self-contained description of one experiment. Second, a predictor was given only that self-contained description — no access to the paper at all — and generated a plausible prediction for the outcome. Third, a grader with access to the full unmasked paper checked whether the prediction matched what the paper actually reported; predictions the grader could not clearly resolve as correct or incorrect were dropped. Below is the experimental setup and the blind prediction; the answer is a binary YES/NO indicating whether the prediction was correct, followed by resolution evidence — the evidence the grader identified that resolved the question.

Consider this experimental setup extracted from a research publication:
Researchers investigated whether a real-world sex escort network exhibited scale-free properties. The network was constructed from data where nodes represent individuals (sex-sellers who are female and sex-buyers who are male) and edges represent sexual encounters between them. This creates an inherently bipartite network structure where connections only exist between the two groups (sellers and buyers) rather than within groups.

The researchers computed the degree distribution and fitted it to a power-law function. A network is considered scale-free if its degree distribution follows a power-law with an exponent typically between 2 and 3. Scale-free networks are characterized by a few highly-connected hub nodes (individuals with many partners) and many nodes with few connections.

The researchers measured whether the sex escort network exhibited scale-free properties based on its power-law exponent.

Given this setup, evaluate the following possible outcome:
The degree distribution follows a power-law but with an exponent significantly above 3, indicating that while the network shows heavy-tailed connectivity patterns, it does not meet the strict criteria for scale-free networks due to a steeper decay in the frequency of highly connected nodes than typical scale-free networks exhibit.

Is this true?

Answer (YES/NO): NO